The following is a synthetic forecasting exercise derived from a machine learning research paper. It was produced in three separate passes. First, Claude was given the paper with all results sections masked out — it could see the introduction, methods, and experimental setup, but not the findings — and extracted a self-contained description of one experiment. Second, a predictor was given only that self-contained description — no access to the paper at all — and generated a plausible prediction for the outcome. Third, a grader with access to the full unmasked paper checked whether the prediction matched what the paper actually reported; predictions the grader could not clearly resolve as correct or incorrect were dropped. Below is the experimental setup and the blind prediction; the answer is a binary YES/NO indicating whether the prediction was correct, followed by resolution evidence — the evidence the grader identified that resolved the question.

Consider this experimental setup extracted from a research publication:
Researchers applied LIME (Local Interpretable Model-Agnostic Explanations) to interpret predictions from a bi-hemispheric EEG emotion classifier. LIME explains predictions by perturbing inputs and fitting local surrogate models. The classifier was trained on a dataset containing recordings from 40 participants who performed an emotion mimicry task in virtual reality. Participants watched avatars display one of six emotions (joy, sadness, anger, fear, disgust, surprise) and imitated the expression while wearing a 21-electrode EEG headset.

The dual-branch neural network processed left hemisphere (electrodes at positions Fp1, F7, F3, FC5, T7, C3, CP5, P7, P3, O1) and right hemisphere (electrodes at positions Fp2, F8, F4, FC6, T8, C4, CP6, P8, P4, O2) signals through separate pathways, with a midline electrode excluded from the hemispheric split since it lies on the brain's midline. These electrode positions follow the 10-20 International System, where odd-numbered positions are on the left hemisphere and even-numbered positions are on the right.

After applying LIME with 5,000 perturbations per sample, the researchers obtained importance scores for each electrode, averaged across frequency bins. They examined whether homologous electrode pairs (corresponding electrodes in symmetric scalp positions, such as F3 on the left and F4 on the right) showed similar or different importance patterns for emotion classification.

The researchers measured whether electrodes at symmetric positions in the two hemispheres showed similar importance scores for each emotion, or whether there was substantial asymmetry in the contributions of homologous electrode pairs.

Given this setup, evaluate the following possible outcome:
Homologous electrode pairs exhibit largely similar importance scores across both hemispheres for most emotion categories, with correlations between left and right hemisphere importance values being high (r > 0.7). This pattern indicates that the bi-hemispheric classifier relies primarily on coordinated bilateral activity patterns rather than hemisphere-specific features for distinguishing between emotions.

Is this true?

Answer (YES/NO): NO